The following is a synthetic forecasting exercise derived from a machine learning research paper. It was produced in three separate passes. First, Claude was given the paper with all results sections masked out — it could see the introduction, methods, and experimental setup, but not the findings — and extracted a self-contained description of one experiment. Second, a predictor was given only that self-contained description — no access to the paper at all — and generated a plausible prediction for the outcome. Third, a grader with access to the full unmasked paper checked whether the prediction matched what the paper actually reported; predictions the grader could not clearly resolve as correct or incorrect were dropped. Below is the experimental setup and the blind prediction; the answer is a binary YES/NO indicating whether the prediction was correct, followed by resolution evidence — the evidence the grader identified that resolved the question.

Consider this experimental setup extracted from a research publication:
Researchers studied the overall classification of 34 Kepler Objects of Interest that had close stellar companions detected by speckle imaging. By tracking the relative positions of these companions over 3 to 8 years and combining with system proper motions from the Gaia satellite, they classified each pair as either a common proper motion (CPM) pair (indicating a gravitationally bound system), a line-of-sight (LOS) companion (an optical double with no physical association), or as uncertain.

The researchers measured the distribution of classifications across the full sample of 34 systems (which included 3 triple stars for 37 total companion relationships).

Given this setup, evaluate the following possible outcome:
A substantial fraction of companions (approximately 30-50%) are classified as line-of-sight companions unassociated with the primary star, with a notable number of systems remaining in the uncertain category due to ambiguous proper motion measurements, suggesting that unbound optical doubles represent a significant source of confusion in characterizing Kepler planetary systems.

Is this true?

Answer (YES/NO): NO